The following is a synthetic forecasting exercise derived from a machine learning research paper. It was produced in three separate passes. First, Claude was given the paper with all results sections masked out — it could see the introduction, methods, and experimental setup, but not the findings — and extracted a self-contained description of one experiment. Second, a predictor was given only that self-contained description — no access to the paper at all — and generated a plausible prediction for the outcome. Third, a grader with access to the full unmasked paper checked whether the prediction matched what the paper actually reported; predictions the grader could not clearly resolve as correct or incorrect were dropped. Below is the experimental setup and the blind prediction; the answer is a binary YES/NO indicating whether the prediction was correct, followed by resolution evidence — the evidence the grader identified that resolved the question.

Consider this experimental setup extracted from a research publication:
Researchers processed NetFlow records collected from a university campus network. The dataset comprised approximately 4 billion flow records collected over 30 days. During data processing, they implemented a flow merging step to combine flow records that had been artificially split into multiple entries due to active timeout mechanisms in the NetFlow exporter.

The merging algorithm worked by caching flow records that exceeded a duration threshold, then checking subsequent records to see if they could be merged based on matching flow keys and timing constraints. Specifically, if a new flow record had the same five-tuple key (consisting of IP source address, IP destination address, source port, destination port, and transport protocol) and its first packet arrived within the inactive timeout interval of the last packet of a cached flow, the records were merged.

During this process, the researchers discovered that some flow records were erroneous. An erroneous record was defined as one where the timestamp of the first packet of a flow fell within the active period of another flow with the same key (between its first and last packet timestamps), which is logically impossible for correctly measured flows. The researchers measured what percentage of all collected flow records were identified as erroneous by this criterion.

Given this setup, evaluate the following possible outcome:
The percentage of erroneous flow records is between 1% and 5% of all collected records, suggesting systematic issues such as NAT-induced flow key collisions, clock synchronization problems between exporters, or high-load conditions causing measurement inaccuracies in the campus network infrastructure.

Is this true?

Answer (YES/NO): NO